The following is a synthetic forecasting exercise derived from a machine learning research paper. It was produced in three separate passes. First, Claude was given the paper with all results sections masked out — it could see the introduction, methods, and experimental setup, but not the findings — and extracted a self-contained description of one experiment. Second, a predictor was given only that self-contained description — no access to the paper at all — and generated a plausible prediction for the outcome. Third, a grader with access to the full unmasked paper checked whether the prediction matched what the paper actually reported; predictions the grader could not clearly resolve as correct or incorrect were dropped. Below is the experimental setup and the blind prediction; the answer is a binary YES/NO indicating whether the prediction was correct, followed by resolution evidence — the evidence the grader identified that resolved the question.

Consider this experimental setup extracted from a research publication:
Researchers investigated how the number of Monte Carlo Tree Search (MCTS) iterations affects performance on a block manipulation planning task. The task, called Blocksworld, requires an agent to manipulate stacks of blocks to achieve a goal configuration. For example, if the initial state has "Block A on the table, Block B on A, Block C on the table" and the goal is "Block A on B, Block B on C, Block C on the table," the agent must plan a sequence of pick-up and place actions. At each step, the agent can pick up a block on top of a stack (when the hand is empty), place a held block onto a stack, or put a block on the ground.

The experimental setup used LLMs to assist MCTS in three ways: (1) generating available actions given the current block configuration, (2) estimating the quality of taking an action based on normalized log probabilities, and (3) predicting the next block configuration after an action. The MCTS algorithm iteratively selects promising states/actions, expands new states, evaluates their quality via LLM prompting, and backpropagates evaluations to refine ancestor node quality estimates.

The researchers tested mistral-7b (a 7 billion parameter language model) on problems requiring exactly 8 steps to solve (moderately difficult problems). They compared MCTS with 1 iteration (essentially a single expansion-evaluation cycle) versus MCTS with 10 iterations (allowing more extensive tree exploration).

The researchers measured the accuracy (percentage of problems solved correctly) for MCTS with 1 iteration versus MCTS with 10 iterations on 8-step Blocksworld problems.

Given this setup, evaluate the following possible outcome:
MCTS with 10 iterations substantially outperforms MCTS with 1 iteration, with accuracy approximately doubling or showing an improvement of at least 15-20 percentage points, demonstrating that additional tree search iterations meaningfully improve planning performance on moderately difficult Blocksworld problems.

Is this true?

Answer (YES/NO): YES